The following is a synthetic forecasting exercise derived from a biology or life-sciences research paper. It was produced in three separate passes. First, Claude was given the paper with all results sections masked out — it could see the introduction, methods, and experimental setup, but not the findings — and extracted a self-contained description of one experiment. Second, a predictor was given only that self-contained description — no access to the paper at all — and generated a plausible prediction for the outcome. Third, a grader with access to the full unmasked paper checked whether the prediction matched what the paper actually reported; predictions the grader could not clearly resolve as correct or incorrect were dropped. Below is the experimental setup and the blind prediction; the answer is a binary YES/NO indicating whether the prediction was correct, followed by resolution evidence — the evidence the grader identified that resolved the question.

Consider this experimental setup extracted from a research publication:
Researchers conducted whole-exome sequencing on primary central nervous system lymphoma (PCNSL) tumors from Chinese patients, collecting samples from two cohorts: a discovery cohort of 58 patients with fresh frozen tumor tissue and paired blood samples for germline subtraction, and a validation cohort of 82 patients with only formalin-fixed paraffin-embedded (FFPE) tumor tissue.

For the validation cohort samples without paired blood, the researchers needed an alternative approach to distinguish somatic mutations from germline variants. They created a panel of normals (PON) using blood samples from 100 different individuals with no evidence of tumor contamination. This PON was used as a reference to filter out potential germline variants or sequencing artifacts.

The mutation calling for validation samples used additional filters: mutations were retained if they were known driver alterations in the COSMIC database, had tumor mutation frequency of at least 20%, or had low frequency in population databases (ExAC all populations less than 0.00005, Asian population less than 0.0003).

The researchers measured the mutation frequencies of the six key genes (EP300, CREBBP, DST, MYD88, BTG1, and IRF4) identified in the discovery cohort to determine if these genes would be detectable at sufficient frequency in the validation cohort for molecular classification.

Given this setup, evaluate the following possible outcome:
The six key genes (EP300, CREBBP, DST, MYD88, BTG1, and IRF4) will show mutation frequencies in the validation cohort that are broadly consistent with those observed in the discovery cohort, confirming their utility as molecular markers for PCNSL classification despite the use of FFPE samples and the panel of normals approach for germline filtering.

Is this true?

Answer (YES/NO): YES